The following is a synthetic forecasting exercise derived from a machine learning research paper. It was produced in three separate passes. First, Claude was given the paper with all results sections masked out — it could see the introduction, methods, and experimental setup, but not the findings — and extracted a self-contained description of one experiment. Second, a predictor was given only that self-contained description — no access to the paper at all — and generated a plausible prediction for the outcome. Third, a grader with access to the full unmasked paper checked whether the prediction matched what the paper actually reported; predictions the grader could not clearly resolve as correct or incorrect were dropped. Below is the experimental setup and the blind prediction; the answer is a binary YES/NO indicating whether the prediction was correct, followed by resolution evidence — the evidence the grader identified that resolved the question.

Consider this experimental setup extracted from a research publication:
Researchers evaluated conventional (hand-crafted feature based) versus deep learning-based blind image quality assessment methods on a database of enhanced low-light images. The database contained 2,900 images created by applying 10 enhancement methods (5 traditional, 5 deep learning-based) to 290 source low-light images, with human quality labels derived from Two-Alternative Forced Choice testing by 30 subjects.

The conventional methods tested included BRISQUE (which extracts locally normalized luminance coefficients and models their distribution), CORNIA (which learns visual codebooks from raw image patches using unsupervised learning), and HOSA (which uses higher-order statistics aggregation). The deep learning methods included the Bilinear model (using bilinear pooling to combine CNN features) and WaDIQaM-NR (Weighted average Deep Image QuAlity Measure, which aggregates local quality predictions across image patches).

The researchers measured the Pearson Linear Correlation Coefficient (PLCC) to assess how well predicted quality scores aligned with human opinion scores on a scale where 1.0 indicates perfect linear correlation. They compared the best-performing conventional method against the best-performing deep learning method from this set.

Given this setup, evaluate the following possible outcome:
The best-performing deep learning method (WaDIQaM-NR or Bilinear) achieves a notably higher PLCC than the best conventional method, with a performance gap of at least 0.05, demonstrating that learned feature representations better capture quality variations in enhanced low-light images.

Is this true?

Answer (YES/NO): YES